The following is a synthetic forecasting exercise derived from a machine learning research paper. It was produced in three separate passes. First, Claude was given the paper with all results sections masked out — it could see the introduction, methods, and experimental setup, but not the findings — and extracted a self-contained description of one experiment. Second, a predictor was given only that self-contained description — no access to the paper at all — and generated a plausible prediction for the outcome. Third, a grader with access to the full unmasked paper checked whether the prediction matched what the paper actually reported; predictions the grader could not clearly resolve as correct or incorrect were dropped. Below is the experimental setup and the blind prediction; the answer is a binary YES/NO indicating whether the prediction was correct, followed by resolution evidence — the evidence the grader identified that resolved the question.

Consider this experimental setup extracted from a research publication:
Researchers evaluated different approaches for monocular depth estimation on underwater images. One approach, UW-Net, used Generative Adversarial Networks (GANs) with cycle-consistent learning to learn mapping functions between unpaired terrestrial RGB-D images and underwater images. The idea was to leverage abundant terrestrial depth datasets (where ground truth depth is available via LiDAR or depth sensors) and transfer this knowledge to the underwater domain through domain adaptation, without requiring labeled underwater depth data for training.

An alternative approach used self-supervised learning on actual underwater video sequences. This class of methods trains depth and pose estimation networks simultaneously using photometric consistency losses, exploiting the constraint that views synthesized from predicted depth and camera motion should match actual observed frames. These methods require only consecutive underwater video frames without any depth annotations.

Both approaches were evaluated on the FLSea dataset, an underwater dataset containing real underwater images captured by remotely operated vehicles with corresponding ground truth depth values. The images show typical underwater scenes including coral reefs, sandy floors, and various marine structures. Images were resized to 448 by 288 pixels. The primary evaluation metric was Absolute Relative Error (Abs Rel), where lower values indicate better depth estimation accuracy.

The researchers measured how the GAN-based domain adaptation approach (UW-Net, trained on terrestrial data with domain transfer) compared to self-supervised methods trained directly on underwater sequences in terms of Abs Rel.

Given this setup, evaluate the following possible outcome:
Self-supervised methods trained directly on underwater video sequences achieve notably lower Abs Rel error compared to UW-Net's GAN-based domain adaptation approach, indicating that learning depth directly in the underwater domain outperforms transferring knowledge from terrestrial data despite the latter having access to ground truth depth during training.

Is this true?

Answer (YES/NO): YES